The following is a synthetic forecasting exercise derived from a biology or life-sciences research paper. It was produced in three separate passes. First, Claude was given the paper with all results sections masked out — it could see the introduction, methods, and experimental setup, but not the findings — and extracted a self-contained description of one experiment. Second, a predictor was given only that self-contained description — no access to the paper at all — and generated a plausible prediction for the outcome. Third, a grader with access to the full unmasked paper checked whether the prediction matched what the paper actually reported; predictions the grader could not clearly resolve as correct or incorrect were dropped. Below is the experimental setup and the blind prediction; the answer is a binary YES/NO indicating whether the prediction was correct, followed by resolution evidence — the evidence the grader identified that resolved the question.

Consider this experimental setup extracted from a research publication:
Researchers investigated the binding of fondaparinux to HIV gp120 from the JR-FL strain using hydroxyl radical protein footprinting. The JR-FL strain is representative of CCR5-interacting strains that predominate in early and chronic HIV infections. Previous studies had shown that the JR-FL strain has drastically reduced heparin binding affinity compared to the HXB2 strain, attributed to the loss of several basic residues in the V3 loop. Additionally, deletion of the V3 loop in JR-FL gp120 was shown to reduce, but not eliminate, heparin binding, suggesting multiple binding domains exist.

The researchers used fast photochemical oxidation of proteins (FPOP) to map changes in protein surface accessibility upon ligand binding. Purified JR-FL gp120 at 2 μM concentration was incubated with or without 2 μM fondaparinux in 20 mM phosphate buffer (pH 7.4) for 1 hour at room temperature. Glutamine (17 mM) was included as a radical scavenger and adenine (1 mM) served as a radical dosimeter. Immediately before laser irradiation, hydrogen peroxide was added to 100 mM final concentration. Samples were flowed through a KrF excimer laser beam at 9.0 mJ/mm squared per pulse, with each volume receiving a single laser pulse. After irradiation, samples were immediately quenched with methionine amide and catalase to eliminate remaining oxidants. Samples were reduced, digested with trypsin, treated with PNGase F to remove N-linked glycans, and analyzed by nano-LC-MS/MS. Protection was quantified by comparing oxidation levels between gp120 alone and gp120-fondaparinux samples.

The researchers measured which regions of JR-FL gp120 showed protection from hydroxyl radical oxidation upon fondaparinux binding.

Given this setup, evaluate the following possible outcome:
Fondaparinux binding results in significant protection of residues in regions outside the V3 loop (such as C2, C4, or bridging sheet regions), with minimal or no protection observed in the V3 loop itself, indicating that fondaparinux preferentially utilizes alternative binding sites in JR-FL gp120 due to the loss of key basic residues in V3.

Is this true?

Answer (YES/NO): NO